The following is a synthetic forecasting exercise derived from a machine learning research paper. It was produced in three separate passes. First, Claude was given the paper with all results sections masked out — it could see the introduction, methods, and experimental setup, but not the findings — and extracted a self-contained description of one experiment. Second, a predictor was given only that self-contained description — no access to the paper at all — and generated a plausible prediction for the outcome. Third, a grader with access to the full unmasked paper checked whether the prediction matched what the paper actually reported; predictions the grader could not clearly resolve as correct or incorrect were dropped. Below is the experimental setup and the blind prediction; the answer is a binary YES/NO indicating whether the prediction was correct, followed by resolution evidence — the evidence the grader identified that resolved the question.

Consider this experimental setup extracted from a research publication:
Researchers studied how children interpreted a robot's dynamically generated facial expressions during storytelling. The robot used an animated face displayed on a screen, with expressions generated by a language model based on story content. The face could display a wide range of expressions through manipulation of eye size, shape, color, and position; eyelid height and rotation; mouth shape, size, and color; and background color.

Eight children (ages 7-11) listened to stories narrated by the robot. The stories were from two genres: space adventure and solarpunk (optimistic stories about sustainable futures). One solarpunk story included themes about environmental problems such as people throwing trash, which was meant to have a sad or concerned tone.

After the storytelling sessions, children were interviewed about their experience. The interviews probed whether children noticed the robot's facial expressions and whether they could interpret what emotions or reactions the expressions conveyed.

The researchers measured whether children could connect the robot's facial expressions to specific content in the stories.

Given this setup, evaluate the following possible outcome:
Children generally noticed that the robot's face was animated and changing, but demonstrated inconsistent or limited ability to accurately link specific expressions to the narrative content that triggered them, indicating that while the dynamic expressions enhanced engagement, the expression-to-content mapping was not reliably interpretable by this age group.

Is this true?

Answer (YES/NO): NO